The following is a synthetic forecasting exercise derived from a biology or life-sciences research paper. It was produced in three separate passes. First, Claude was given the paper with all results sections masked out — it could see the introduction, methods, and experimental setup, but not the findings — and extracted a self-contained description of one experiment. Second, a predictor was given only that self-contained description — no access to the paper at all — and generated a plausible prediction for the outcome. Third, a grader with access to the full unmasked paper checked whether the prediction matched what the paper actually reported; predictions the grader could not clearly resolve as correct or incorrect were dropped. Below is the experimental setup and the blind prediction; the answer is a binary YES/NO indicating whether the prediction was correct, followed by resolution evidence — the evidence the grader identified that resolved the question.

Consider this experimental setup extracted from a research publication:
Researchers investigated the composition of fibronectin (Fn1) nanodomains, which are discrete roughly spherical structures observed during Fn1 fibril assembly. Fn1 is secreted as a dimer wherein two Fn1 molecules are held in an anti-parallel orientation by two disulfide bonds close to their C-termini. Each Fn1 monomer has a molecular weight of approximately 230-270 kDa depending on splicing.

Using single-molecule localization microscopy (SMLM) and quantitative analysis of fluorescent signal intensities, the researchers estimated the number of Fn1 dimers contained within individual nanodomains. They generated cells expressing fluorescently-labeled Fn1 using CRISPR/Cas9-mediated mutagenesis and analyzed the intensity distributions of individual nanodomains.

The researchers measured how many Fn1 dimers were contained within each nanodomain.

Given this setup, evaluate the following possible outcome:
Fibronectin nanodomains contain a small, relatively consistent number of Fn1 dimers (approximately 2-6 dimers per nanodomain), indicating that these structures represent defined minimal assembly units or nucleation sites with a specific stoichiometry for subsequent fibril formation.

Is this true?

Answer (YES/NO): NO